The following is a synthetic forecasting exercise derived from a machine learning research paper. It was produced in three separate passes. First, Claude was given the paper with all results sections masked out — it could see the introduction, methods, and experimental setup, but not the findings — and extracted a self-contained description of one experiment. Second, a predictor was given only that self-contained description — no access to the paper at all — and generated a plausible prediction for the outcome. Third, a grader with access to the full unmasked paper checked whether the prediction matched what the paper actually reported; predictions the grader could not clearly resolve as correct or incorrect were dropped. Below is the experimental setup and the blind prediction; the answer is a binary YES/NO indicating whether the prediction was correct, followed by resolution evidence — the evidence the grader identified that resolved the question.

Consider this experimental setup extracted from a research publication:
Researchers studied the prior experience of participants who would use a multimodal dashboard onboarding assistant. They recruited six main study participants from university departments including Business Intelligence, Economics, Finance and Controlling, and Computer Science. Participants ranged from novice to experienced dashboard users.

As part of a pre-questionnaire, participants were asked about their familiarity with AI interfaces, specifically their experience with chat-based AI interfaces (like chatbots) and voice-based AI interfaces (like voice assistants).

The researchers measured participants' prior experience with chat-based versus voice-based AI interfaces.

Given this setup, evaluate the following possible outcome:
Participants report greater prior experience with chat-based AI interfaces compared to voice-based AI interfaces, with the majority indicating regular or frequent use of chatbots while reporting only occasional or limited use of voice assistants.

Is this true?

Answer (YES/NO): YES